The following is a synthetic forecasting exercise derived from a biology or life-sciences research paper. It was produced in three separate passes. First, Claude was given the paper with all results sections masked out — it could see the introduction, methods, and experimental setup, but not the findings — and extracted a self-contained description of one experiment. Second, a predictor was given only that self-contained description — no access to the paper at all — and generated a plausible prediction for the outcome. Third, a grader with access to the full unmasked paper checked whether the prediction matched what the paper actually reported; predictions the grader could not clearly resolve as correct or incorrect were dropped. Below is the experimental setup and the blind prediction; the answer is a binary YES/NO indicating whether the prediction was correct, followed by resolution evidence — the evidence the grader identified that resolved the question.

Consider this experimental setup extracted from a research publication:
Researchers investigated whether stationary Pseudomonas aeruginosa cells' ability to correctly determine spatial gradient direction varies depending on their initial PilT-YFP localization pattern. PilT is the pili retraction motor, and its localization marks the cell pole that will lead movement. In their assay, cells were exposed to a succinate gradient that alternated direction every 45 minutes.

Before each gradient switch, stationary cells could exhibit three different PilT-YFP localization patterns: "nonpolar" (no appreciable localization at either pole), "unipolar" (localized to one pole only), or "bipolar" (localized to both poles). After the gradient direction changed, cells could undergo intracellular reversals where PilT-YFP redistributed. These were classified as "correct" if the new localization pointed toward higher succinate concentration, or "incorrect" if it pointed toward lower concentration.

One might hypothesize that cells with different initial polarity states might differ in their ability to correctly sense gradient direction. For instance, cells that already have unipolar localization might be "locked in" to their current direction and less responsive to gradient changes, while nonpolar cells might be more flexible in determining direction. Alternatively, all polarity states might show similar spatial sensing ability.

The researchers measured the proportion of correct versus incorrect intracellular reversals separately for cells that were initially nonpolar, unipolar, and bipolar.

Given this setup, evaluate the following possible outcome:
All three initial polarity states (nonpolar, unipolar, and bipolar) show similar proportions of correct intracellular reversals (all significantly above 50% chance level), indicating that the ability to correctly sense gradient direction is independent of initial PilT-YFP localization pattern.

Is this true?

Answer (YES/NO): YES